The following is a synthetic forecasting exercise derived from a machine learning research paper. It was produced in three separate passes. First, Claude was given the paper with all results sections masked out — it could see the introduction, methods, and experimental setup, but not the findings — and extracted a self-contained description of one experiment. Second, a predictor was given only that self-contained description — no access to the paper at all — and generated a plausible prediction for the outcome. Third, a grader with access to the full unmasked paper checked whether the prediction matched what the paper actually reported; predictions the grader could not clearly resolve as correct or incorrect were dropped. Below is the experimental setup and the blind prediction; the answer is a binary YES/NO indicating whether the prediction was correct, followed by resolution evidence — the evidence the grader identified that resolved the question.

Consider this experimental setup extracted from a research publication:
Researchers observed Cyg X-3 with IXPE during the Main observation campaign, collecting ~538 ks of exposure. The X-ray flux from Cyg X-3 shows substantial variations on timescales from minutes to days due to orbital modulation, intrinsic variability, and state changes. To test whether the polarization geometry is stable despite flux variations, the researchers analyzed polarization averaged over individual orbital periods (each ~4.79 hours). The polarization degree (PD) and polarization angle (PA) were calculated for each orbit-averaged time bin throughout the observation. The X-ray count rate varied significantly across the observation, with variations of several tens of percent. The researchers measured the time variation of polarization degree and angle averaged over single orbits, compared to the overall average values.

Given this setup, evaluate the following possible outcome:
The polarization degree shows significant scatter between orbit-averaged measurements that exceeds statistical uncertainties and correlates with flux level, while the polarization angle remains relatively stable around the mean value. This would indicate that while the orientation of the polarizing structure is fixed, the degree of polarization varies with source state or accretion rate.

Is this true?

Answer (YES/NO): NO